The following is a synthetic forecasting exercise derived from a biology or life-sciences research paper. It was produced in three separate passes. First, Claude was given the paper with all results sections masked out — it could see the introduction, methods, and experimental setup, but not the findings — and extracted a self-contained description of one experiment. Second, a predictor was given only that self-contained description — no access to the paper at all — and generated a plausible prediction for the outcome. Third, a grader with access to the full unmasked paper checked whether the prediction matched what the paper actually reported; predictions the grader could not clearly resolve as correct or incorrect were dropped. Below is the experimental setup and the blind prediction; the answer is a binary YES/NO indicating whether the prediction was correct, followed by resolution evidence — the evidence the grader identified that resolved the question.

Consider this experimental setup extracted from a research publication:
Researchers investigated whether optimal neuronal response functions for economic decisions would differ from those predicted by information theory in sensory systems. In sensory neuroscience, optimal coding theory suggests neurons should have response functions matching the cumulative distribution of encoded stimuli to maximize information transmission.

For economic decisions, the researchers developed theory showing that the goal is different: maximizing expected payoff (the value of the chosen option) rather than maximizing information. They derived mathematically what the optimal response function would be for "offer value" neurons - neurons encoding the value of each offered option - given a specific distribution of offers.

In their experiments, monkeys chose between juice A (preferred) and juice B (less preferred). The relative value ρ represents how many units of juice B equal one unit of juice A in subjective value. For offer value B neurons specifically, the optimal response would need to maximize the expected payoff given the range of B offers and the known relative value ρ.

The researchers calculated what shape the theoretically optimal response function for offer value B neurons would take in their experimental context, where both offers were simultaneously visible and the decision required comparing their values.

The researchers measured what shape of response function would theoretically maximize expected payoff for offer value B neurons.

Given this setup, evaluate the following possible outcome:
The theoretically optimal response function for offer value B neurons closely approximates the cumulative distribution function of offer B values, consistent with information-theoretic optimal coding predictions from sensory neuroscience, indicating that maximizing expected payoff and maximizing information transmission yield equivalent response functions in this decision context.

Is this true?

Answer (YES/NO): NO